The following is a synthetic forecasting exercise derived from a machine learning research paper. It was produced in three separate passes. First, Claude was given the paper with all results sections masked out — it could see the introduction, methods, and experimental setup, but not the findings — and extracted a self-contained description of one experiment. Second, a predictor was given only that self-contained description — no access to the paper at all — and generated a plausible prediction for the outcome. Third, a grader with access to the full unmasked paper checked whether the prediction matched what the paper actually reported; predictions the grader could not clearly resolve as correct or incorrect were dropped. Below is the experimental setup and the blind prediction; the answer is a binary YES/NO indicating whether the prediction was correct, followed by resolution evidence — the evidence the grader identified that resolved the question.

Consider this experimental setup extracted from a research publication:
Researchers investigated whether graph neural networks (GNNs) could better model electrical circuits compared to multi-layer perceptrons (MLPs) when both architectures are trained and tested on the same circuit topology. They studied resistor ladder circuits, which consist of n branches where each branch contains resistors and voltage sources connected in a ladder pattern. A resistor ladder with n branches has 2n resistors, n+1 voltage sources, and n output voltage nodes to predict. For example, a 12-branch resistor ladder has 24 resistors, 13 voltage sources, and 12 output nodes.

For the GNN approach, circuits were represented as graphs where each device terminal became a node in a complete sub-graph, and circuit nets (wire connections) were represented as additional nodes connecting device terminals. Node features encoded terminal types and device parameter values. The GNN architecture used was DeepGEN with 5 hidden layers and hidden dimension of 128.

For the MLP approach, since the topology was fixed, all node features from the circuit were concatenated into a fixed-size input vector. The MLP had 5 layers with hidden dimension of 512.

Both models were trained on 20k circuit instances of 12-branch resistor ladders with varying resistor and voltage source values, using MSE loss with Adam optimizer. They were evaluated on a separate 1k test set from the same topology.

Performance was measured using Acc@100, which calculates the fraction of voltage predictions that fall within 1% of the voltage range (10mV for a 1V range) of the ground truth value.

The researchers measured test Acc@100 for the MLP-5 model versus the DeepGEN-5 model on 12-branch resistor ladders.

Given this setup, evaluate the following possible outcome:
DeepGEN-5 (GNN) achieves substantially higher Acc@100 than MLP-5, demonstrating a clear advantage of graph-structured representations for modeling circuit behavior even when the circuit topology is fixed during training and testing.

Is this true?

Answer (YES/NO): NO